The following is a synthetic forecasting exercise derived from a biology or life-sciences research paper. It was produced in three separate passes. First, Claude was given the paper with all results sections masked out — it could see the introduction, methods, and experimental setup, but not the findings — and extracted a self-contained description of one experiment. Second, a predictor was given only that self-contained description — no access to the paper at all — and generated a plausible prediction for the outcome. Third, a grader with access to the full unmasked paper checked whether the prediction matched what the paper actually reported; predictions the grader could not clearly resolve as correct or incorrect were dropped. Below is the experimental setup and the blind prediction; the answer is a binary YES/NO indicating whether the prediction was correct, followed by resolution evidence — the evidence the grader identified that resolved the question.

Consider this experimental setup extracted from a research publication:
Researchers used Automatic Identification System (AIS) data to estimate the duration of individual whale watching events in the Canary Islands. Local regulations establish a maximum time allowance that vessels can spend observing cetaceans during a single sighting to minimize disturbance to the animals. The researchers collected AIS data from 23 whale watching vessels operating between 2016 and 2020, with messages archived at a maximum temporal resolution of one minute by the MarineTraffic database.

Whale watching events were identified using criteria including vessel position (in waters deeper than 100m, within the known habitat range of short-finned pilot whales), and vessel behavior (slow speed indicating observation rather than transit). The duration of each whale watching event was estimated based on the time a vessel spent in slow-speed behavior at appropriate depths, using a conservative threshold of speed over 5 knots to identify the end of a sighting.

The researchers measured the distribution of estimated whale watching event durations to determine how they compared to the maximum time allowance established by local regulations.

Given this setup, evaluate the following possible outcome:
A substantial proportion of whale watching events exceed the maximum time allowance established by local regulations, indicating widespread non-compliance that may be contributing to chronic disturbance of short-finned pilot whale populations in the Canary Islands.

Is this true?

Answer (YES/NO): NO